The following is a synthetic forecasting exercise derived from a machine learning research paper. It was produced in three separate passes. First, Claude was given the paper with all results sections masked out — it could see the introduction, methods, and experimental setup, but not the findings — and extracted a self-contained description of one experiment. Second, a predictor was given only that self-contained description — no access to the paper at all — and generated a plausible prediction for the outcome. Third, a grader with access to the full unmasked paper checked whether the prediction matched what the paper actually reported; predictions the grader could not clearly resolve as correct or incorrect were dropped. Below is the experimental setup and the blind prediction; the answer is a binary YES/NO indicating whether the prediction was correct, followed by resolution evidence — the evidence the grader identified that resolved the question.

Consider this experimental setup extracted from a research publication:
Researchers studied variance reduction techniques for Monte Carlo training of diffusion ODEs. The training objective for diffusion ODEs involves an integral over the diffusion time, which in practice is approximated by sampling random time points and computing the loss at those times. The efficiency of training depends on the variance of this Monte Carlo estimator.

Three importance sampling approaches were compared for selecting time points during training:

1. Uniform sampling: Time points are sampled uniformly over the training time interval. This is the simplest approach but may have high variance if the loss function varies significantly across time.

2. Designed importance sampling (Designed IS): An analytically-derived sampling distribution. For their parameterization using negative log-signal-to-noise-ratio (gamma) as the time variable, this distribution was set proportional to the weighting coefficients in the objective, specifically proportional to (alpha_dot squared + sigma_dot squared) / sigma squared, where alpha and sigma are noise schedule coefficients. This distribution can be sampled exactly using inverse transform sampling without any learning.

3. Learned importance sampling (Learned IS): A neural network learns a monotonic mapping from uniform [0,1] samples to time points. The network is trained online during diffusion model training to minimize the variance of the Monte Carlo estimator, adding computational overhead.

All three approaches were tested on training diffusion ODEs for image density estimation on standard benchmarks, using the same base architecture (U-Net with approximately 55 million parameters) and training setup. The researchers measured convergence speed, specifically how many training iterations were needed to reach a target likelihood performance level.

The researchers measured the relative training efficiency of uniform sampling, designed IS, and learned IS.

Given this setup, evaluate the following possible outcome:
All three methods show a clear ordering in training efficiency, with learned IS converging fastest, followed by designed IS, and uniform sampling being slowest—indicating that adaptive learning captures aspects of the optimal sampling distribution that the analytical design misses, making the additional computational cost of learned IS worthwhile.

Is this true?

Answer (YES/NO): NO